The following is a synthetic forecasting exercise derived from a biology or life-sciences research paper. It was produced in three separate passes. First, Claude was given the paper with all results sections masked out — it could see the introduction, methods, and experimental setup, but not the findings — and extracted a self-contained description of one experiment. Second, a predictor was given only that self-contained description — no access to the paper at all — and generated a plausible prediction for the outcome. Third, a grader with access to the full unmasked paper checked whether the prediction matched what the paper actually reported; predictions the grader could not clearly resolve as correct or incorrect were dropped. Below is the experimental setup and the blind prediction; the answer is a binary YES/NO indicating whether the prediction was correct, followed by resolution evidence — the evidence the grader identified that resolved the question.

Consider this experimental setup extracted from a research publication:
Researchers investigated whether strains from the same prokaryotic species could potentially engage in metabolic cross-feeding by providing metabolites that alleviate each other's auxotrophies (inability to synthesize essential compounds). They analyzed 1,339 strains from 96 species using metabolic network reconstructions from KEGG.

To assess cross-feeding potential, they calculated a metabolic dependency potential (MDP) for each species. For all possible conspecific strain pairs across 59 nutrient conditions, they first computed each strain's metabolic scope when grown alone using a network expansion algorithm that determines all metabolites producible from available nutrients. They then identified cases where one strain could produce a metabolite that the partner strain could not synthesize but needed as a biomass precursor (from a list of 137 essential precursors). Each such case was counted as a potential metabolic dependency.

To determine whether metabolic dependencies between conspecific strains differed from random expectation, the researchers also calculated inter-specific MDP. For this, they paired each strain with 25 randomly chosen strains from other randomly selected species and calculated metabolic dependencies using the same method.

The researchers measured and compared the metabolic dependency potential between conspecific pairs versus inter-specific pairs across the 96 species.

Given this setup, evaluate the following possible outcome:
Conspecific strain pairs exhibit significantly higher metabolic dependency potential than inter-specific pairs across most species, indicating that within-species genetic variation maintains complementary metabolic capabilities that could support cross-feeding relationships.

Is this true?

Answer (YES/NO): NO